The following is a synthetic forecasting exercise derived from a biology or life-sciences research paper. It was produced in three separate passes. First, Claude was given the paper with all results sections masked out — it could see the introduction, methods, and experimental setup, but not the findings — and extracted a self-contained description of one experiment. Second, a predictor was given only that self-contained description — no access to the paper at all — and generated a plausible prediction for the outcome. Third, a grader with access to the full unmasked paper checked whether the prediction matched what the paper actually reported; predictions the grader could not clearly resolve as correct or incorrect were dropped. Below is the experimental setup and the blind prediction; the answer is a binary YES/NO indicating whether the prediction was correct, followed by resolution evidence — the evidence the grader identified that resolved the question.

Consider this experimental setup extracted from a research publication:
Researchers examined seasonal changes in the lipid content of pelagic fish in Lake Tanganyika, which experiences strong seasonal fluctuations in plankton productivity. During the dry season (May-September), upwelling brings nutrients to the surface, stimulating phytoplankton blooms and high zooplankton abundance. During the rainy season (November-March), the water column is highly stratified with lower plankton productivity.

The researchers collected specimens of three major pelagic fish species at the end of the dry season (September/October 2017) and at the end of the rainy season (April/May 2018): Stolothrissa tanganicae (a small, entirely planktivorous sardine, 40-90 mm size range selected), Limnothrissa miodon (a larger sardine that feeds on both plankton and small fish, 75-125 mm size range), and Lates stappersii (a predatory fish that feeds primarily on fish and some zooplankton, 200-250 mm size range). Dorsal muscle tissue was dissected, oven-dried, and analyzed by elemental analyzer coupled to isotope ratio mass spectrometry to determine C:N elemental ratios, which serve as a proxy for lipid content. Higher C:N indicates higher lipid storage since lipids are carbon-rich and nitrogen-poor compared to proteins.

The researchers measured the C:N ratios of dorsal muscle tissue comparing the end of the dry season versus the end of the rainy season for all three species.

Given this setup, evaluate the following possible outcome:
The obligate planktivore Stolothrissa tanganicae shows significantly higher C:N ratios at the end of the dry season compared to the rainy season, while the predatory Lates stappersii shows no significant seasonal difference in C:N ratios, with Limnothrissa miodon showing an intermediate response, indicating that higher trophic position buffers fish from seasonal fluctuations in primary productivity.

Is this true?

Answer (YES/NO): YES